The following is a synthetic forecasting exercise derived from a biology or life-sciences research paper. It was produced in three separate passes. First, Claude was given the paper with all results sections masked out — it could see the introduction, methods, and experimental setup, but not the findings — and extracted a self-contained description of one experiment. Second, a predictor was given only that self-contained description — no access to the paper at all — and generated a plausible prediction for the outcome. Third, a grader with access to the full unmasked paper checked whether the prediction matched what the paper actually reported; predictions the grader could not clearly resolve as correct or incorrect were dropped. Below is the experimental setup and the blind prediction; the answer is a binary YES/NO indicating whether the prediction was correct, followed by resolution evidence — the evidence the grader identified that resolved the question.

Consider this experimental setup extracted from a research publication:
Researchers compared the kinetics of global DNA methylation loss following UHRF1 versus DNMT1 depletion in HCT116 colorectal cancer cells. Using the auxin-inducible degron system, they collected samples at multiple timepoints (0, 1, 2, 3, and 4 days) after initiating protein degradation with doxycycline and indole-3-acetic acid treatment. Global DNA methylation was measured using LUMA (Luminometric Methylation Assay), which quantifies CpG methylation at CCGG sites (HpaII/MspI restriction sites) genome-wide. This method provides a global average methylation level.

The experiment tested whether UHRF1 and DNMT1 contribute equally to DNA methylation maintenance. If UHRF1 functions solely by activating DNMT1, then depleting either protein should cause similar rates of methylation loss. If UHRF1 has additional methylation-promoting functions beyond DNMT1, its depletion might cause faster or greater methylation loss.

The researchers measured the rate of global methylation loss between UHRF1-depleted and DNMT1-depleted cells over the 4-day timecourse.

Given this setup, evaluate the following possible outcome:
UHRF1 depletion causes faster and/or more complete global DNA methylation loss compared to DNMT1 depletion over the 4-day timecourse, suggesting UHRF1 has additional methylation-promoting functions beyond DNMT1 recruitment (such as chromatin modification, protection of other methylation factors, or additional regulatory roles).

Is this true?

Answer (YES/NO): YES